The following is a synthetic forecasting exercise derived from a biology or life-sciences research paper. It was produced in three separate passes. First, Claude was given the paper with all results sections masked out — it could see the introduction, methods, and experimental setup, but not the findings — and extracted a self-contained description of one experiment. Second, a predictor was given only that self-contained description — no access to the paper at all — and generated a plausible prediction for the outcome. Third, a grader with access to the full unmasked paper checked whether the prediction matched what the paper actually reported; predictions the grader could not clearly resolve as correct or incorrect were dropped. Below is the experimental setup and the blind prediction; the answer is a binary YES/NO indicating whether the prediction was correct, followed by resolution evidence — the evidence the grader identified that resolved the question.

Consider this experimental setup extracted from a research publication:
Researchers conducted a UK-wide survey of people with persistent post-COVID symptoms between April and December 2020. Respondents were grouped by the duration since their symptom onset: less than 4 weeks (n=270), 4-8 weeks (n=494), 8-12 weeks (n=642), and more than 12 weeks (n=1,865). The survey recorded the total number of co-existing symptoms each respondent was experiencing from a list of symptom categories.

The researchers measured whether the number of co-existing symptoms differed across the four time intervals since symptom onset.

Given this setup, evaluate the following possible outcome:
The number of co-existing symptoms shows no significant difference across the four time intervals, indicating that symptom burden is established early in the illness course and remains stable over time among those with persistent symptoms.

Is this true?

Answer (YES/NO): NO